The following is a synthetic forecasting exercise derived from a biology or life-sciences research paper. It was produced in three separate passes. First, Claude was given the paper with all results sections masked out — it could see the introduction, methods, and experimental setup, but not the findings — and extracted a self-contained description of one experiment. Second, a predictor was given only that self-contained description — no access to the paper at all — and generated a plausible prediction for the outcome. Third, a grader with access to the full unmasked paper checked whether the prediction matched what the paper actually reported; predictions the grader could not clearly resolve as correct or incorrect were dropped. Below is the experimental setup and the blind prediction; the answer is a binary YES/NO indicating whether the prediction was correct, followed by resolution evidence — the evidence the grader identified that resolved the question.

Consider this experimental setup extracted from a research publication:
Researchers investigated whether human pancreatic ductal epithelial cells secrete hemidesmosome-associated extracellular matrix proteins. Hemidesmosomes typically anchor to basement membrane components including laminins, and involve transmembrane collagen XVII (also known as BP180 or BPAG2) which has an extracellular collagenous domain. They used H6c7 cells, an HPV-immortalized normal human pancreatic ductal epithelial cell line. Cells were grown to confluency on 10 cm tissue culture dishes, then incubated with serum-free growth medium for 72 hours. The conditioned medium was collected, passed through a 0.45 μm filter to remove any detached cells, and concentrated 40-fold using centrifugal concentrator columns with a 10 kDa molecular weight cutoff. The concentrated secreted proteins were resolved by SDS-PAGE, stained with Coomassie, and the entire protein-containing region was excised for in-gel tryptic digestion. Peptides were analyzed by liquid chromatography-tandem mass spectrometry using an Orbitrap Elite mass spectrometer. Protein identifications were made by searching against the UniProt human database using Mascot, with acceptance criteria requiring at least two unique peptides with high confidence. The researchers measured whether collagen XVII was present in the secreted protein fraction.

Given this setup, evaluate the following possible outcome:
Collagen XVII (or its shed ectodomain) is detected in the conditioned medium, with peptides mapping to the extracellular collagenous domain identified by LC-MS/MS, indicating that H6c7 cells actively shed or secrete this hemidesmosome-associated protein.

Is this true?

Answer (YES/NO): NO